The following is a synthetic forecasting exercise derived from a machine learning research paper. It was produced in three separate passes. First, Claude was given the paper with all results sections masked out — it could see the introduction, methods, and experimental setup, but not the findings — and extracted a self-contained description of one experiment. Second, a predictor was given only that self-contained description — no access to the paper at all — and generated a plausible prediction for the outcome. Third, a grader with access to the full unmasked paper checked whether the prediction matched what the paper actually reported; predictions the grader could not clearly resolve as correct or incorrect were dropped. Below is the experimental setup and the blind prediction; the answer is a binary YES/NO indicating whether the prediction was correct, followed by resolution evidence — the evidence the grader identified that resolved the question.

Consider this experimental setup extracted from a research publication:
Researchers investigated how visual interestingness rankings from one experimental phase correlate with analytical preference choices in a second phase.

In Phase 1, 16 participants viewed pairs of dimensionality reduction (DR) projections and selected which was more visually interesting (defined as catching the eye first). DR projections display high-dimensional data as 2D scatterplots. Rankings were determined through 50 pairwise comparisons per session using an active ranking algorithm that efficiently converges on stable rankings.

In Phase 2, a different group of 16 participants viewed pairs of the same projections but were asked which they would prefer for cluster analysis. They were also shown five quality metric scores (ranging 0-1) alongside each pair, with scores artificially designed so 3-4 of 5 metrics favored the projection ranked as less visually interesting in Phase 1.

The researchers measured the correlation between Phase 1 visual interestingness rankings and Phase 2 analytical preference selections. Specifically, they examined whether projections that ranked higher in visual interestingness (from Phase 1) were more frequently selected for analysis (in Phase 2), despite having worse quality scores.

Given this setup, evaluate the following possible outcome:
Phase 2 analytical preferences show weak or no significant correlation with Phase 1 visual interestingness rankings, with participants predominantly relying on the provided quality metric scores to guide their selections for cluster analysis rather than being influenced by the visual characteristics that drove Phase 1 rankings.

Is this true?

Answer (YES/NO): NO